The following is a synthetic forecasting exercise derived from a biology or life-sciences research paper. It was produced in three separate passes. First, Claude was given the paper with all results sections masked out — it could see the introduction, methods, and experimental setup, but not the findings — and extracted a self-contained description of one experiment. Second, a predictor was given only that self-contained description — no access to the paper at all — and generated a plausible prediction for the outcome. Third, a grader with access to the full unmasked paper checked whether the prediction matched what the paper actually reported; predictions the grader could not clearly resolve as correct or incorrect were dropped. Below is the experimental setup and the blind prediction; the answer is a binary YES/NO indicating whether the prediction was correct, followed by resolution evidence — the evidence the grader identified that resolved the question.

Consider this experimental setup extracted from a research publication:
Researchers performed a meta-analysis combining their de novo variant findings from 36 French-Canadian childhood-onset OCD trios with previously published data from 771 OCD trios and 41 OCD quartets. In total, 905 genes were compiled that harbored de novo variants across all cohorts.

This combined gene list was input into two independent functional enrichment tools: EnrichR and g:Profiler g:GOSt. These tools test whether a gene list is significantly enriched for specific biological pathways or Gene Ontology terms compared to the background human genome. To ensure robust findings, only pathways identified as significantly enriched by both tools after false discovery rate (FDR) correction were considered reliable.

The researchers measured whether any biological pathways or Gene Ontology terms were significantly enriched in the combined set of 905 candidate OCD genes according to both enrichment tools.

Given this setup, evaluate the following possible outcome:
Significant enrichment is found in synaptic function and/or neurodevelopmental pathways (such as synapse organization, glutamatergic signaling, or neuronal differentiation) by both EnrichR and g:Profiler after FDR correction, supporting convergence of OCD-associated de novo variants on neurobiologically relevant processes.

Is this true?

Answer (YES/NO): NO